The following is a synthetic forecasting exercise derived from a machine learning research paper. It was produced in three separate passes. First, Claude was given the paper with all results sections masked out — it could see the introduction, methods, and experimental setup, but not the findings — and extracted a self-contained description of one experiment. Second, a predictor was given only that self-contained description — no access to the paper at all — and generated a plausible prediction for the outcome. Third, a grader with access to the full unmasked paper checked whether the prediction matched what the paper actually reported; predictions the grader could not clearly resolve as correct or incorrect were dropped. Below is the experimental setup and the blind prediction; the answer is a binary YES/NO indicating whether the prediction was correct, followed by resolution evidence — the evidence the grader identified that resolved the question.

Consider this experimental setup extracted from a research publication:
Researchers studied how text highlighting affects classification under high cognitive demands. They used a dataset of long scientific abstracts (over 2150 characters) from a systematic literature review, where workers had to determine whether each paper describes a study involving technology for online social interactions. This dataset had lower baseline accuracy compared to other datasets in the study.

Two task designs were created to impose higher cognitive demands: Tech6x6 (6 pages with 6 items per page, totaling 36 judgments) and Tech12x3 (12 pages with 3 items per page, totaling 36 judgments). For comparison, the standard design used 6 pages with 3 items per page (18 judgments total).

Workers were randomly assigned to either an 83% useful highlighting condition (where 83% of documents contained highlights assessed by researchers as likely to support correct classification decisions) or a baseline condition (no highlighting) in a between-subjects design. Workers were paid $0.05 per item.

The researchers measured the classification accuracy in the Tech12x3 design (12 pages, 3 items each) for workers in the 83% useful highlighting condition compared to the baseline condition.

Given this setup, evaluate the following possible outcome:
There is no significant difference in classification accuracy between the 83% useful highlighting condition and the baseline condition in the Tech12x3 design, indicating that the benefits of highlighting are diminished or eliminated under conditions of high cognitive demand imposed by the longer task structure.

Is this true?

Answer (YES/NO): YES